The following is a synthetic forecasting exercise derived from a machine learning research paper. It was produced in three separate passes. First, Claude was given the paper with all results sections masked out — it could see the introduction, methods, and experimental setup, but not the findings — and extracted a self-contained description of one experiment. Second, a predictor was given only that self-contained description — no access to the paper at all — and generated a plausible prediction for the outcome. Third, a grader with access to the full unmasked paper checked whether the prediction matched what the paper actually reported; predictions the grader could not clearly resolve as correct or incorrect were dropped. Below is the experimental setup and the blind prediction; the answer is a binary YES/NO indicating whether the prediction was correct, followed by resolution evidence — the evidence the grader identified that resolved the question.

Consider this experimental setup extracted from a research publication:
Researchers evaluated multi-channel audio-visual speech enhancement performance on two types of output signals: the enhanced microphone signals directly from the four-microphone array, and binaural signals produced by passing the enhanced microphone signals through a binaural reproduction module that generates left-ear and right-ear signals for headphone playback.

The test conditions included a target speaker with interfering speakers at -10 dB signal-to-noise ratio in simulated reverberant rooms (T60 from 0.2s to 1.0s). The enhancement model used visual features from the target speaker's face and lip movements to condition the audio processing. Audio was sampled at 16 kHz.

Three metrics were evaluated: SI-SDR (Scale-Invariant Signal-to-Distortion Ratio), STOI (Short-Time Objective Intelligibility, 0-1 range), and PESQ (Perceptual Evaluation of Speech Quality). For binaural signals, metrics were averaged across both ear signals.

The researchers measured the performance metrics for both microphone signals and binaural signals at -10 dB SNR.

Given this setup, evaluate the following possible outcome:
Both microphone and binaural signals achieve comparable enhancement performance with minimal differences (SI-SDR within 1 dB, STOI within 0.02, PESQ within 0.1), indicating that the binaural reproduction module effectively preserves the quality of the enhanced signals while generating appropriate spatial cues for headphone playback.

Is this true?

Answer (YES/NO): YES